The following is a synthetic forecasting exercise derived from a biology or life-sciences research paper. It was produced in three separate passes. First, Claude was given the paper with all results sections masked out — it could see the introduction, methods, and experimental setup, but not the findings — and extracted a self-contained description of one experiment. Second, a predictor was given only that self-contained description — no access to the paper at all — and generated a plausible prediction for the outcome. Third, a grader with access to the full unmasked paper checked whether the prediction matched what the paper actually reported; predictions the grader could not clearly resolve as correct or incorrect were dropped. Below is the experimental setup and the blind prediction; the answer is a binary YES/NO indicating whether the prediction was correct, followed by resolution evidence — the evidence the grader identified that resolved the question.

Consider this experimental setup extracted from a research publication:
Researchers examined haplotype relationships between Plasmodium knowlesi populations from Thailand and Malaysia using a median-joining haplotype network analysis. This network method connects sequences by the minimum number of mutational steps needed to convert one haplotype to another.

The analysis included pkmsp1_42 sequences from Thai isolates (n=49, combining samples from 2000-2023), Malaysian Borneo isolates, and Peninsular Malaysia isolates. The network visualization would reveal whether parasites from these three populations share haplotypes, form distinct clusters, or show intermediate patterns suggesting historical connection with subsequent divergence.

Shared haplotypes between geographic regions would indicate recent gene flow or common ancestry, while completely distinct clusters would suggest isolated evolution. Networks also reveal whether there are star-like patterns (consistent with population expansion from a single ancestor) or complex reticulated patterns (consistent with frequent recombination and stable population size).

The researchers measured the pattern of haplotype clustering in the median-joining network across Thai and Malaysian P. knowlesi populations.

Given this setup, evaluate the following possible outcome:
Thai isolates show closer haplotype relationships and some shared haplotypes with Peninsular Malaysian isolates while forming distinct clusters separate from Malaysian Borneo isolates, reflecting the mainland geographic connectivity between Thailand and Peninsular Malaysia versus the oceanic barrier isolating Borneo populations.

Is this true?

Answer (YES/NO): NO